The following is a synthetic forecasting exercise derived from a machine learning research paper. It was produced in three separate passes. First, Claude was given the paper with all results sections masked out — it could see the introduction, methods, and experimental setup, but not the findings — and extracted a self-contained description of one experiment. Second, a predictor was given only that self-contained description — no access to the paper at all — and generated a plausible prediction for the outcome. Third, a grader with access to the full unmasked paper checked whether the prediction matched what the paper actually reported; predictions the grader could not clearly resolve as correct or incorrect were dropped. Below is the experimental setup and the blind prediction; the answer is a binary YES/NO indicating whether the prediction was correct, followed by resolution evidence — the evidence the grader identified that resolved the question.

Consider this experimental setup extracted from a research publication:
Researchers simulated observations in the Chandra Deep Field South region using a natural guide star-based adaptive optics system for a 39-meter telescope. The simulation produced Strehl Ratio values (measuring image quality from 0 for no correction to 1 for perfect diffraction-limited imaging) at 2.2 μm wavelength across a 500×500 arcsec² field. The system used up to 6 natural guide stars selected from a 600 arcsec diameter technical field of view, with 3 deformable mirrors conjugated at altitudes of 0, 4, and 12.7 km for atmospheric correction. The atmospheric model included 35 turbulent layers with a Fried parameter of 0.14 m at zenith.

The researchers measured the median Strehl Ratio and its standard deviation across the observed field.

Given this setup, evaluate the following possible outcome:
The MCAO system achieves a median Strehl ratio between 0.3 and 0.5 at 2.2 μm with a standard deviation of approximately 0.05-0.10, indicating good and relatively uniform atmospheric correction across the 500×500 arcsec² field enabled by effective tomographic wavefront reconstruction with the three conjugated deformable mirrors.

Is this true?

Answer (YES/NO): NO